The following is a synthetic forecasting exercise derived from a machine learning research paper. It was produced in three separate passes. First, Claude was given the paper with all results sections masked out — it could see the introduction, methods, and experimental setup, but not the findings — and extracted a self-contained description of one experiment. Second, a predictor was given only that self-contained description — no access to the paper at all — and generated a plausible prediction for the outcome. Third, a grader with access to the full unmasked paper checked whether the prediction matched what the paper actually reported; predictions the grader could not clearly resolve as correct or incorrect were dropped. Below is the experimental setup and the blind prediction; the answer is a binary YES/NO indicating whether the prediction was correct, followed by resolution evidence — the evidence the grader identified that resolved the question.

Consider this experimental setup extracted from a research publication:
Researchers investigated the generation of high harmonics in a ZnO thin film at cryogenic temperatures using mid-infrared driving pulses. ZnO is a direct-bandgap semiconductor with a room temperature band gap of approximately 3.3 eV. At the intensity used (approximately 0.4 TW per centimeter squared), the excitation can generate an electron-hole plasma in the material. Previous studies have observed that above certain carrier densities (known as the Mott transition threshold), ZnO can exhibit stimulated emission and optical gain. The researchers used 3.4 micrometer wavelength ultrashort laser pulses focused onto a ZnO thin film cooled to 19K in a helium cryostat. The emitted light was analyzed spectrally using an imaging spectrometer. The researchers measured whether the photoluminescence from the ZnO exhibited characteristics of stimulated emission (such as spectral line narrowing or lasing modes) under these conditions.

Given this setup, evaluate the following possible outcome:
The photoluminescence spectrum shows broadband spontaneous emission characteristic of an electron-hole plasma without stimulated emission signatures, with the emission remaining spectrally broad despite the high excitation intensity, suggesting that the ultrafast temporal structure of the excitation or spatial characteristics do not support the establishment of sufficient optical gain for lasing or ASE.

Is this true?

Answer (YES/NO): NO